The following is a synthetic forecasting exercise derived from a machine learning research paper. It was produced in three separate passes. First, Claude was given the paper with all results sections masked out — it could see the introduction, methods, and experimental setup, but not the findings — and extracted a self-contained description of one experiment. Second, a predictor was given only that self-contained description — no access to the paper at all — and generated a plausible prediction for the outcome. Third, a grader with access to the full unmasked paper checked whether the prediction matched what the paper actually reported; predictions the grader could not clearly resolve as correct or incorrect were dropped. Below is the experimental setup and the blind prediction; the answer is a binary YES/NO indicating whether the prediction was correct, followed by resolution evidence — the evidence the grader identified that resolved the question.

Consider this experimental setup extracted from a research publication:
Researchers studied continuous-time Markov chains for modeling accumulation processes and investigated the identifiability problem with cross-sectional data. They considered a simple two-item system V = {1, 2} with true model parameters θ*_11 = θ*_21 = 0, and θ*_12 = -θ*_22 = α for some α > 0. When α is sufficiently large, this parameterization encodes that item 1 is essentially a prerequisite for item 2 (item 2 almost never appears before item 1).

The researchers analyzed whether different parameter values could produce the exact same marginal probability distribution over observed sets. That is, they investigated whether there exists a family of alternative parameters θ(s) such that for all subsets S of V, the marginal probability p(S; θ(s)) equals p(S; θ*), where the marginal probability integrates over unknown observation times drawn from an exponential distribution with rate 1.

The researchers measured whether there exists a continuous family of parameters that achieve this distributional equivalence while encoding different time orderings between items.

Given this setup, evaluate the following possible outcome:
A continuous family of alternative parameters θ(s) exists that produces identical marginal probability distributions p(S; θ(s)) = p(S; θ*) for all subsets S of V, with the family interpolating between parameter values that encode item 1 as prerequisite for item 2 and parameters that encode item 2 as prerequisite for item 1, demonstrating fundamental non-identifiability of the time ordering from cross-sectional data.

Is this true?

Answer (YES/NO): YES